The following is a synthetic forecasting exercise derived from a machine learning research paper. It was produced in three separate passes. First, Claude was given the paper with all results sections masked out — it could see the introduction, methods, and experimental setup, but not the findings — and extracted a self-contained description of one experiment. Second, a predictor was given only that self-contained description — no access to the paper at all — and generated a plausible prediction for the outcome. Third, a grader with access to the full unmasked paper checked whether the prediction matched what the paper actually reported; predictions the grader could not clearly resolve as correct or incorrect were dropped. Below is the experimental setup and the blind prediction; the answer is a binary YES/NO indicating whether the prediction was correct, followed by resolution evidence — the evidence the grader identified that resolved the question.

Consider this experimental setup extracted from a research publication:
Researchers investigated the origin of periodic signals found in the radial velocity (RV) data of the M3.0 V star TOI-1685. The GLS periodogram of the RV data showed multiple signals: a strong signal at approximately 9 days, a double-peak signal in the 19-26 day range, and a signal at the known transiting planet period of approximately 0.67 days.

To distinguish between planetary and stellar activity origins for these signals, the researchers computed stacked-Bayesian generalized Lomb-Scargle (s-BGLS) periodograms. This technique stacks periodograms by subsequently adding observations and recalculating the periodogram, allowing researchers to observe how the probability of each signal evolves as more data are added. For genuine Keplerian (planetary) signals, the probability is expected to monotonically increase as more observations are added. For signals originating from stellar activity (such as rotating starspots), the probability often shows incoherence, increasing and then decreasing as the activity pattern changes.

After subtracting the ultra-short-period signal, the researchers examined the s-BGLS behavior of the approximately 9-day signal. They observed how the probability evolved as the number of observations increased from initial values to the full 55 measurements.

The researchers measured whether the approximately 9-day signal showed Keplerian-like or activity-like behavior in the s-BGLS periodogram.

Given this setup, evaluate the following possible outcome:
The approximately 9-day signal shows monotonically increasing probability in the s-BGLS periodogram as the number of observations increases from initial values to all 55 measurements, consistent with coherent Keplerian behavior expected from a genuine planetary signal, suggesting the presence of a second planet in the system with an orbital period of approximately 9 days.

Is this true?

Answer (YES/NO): YES